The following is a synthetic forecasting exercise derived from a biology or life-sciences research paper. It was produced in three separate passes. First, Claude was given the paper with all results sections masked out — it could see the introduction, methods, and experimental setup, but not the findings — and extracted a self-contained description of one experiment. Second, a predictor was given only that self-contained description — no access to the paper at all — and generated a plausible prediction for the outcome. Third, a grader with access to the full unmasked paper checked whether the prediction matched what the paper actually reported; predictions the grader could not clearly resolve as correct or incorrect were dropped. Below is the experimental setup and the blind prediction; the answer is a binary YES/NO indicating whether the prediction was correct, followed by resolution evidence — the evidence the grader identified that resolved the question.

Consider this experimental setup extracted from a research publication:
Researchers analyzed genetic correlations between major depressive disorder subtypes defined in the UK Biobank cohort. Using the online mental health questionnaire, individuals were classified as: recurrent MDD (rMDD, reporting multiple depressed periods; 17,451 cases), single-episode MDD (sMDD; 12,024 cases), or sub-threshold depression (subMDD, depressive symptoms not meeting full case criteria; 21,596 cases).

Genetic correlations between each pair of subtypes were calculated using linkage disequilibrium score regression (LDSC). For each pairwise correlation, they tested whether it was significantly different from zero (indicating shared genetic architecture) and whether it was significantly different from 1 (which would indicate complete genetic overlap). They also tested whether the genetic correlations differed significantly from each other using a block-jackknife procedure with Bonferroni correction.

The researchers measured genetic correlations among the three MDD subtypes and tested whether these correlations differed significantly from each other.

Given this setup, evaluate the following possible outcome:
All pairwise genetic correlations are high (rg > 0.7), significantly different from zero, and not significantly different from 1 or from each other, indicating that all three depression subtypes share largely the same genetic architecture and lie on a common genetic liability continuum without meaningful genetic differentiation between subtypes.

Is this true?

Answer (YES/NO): YES